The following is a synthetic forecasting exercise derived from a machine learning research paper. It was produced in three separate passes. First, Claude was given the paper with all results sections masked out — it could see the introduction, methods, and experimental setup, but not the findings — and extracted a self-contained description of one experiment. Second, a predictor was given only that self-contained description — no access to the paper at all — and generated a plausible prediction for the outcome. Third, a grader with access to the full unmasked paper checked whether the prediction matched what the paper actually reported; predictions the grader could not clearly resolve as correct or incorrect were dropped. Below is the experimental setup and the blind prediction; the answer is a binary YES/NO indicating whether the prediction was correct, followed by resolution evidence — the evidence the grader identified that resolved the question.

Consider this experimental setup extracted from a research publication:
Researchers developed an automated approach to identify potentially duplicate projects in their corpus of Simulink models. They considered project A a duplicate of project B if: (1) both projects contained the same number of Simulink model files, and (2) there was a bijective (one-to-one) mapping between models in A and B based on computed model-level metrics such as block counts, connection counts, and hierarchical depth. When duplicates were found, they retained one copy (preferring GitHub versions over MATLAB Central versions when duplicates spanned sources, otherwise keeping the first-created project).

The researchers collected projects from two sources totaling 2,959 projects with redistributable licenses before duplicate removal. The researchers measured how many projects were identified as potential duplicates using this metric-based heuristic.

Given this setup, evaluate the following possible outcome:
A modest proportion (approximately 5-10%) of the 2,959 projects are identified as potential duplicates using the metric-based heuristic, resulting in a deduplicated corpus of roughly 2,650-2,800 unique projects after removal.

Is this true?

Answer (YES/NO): NO